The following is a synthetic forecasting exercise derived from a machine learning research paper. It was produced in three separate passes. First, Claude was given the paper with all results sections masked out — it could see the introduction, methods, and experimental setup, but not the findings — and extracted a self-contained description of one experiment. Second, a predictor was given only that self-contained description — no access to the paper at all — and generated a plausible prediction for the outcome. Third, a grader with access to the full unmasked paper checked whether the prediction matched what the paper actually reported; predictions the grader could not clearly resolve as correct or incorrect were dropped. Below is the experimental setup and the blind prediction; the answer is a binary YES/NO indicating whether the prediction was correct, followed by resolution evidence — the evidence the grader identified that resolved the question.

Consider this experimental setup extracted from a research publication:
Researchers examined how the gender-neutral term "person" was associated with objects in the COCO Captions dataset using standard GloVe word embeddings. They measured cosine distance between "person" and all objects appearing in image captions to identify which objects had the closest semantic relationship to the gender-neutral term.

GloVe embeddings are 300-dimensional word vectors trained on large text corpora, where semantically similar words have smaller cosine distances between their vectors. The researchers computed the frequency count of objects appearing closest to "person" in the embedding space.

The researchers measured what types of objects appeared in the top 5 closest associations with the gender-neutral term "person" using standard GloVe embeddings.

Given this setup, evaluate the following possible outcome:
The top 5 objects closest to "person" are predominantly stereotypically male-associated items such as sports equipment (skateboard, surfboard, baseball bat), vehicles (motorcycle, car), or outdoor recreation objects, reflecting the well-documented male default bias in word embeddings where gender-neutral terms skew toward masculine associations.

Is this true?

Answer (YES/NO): NO